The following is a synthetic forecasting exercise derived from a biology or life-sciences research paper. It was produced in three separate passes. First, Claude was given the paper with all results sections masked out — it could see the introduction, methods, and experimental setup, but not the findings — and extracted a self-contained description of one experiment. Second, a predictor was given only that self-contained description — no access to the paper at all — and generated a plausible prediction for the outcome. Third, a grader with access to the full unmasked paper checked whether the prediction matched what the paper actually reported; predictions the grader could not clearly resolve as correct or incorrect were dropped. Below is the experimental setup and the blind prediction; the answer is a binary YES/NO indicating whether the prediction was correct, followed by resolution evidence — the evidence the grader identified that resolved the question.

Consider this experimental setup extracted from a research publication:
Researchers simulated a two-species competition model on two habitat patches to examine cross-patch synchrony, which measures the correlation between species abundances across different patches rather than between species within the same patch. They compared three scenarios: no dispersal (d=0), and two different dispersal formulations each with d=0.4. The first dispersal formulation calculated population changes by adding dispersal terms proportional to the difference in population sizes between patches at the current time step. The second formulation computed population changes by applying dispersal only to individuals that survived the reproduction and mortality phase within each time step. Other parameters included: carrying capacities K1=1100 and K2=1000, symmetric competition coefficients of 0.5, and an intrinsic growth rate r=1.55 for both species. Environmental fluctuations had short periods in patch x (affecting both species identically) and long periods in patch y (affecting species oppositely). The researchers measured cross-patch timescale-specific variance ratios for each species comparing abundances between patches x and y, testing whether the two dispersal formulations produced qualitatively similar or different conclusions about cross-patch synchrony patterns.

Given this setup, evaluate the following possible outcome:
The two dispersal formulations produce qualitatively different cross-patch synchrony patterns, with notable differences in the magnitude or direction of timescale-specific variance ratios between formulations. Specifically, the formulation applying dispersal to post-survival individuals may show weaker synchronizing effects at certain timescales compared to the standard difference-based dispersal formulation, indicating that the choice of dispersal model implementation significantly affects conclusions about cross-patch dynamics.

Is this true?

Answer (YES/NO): NO